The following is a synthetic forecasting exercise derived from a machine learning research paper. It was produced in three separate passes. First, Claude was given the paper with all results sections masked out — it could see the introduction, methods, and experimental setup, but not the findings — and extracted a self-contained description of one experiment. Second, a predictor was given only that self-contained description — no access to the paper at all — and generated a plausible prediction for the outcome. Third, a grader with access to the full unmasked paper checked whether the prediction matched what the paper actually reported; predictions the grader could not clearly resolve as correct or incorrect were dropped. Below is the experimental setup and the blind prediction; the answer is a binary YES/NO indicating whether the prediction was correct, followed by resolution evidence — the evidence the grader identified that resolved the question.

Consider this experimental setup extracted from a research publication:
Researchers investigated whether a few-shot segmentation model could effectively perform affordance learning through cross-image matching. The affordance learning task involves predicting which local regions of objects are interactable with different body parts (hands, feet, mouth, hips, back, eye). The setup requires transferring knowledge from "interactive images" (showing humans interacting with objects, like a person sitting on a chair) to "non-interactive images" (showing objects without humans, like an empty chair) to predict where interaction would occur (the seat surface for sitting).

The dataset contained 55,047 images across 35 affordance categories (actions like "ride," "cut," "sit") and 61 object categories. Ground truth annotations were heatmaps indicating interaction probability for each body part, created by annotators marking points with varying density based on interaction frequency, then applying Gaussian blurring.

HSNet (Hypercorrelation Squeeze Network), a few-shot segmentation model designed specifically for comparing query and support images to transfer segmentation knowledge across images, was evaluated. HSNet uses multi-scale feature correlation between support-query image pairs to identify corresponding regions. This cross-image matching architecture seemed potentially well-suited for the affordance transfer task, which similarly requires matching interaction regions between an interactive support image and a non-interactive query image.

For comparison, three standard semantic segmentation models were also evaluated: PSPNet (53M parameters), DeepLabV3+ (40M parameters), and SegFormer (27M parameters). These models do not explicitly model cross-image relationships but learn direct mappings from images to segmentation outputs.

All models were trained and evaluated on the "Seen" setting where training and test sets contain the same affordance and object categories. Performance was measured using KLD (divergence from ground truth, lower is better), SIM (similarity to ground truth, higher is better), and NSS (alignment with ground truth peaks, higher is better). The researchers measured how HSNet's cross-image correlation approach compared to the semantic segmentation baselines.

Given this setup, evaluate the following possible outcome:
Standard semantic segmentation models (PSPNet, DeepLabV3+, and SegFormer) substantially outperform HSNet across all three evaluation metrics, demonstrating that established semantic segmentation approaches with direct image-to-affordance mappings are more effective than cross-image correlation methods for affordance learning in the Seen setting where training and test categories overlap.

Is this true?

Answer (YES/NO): YES